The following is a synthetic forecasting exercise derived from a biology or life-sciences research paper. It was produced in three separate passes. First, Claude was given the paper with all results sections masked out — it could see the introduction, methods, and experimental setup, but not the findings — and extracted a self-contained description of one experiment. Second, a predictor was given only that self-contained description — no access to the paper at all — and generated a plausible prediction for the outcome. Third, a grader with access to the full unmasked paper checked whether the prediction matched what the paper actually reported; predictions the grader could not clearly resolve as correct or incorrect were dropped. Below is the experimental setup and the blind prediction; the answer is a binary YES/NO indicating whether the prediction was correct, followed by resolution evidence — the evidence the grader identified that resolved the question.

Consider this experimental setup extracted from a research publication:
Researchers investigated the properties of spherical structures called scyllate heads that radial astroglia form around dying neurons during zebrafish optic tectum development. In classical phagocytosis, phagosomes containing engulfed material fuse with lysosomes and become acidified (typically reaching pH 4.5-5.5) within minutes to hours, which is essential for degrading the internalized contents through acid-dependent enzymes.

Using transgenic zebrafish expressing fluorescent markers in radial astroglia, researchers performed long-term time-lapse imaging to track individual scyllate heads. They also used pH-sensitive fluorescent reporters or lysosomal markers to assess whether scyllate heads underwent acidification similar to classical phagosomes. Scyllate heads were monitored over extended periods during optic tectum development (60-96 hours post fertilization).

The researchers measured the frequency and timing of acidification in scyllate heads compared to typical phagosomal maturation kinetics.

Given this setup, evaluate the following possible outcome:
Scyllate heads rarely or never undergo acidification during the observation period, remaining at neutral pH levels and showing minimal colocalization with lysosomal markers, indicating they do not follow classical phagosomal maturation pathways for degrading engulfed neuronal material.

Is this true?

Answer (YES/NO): YES